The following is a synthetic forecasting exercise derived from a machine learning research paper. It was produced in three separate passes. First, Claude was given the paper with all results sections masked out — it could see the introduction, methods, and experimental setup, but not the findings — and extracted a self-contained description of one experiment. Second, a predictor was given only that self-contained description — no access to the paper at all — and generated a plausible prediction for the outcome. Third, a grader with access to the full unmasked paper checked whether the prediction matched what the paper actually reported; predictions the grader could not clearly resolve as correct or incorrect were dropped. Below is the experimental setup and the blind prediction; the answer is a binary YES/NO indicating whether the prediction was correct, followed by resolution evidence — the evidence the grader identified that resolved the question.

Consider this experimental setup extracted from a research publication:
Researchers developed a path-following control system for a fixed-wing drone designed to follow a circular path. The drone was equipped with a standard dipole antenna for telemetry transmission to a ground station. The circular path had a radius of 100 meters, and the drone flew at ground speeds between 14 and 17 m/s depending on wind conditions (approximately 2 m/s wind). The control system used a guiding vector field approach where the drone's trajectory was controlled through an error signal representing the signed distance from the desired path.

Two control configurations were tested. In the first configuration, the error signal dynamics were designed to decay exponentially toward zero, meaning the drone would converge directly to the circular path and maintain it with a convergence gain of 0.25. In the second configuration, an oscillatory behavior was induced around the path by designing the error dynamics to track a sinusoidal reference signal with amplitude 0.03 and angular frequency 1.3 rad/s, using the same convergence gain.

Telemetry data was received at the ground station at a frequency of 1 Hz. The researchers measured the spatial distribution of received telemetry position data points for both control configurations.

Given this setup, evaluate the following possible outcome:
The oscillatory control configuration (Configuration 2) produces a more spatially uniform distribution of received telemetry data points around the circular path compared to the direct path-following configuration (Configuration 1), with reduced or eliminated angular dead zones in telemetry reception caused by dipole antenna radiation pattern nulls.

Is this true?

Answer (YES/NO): YES